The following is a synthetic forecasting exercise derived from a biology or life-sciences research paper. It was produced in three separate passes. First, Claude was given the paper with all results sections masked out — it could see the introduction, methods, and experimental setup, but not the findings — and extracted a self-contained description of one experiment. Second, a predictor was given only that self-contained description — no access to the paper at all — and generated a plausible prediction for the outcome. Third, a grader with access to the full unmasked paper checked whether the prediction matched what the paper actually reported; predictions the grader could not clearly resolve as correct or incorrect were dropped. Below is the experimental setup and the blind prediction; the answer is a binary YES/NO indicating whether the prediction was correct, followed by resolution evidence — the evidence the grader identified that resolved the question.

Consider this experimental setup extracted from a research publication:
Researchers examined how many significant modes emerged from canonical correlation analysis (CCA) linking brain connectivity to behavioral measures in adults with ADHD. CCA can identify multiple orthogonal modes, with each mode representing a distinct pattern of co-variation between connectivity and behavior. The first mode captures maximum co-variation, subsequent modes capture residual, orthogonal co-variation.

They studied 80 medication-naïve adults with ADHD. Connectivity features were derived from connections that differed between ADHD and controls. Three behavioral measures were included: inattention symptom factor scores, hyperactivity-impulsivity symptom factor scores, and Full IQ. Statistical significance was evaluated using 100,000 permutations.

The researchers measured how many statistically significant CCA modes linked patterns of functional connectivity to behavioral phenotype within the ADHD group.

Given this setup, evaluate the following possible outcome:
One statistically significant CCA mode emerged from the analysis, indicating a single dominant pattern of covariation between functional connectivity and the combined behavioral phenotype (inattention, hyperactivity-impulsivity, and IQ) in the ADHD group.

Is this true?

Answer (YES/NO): YES